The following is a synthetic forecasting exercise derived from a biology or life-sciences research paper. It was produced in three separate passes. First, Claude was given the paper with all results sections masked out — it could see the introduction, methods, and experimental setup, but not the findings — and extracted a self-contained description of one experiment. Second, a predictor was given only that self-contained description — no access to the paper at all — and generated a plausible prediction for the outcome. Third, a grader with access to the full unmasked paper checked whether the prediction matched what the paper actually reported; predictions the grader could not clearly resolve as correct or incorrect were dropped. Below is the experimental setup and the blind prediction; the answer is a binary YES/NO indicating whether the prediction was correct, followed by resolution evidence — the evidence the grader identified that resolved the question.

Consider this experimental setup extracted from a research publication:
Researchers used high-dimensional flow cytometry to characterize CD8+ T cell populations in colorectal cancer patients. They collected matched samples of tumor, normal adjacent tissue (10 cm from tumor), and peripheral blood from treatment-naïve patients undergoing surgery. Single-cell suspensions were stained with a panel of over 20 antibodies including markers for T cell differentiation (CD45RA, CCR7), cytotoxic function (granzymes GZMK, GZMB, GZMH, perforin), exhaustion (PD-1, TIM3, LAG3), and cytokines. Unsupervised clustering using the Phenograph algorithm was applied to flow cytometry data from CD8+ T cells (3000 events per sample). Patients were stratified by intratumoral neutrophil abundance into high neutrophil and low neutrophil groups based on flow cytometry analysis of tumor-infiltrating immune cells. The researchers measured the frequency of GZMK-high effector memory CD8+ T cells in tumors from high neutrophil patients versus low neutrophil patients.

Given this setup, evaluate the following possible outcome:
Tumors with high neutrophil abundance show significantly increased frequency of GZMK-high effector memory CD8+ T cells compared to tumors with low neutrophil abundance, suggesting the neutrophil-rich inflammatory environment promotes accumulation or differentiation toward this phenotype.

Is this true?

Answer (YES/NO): YES